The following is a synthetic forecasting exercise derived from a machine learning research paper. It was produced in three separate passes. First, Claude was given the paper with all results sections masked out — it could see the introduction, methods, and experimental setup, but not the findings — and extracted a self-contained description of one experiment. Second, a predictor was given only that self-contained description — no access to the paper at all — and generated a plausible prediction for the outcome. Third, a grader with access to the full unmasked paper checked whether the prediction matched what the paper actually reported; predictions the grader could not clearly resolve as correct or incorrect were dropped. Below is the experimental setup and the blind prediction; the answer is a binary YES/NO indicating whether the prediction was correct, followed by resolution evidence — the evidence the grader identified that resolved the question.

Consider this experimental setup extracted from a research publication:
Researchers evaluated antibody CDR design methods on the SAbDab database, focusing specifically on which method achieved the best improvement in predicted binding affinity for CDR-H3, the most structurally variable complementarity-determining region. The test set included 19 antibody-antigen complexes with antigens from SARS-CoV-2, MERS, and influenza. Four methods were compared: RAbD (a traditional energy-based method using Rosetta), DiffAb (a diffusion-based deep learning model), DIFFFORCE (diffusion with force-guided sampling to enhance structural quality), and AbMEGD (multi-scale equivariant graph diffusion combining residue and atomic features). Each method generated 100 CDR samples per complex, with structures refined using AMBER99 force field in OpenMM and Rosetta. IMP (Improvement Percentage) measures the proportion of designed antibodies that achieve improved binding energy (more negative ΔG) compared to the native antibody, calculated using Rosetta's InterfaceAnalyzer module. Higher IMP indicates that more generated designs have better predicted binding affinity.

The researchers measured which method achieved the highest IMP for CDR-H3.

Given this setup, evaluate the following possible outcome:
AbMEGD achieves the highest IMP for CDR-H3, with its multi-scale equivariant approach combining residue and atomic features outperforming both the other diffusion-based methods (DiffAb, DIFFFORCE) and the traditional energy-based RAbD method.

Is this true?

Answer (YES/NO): NO